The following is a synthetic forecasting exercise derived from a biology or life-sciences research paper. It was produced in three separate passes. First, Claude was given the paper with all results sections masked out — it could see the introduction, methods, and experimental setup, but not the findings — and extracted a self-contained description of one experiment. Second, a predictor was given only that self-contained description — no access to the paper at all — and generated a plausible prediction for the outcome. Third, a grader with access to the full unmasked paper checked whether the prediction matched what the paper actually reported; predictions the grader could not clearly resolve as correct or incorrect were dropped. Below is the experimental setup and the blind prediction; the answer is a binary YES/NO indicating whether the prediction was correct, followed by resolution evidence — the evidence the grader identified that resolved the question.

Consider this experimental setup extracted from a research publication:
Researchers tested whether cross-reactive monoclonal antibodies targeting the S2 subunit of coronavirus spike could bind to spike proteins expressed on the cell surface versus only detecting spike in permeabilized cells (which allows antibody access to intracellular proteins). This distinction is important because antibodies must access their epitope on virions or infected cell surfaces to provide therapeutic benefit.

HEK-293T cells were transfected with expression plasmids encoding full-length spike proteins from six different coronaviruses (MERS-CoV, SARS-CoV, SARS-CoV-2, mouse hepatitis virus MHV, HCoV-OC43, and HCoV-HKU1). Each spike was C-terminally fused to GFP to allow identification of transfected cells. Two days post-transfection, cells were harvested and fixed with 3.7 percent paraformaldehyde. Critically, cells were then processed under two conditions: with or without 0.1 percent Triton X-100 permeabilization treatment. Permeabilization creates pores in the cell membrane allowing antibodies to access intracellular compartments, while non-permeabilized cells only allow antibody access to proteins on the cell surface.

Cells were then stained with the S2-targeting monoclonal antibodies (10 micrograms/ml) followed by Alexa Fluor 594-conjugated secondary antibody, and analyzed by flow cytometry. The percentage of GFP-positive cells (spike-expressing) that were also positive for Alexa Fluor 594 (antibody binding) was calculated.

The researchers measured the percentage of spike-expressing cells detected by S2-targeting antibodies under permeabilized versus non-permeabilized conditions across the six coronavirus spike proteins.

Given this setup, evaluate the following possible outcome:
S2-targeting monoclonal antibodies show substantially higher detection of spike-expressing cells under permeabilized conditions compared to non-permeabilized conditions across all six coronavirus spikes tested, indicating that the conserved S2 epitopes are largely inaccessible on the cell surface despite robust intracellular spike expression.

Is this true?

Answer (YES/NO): NO